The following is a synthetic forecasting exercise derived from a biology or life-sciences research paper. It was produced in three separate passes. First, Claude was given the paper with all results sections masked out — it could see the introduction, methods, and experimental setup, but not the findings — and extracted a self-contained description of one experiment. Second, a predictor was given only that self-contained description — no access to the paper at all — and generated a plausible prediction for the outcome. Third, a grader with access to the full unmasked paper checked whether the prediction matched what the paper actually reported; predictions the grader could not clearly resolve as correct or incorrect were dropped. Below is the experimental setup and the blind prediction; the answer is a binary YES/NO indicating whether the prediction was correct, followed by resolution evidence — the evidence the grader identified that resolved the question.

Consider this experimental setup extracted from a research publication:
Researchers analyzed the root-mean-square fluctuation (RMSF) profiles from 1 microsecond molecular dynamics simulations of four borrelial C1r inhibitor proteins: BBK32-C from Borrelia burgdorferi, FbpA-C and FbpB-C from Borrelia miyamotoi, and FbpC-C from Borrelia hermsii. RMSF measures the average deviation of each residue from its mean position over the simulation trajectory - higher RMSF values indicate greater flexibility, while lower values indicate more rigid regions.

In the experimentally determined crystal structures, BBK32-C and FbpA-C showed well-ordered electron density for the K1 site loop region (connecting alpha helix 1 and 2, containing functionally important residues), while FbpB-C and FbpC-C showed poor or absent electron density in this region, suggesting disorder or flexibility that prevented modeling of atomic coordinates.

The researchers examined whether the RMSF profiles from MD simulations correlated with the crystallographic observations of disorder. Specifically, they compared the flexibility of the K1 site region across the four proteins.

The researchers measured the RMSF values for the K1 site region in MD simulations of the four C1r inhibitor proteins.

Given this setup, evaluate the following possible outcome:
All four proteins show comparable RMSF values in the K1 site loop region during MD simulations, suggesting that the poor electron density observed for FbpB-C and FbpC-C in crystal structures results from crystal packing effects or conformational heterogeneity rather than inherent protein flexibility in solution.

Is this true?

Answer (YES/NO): NO